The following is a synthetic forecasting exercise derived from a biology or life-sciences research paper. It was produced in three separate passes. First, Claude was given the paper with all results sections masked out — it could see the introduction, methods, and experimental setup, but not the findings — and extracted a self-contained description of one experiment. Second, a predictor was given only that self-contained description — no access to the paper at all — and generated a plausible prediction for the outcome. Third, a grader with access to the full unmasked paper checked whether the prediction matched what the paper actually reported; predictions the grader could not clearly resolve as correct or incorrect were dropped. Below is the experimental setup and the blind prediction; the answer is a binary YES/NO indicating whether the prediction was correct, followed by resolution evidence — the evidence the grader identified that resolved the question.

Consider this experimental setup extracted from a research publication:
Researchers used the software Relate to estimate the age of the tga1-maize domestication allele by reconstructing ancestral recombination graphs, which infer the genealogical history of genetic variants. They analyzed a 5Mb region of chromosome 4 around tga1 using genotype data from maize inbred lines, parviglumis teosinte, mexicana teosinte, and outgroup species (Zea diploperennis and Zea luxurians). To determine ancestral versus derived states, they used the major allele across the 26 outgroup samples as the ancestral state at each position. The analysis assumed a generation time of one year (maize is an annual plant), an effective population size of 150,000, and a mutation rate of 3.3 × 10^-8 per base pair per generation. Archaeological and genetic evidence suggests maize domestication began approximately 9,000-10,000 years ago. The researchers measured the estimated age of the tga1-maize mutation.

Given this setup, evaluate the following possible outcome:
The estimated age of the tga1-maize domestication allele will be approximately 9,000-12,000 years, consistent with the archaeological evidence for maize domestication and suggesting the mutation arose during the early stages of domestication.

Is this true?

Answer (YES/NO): NO